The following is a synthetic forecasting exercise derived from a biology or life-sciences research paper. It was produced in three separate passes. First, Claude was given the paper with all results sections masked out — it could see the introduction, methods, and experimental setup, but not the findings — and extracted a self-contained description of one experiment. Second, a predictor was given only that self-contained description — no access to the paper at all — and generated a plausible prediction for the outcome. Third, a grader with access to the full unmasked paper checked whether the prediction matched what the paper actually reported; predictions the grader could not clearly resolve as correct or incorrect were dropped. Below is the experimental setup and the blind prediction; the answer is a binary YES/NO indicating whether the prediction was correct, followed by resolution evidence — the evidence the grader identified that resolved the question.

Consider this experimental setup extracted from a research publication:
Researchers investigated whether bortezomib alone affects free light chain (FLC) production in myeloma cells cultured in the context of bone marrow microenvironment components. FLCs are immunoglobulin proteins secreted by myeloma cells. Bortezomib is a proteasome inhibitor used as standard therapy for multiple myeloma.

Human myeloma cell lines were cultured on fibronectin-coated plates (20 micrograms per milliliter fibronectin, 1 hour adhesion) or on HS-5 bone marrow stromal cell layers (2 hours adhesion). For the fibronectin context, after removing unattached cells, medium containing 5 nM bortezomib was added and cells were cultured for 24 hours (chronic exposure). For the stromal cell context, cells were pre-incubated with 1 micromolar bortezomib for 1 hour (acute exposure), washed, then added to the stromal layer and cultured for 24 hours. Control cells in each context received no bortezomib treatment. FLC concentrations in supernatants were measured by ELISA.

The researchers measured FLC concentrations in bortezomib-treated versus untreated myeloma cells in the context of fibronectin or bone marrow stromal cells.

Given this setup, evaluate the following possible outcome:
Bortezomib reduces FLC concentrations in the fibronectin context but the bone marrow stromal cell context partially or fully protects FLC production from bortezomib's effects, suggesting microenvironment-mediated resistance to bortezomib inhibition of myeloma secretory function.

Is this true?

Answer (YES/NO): NO